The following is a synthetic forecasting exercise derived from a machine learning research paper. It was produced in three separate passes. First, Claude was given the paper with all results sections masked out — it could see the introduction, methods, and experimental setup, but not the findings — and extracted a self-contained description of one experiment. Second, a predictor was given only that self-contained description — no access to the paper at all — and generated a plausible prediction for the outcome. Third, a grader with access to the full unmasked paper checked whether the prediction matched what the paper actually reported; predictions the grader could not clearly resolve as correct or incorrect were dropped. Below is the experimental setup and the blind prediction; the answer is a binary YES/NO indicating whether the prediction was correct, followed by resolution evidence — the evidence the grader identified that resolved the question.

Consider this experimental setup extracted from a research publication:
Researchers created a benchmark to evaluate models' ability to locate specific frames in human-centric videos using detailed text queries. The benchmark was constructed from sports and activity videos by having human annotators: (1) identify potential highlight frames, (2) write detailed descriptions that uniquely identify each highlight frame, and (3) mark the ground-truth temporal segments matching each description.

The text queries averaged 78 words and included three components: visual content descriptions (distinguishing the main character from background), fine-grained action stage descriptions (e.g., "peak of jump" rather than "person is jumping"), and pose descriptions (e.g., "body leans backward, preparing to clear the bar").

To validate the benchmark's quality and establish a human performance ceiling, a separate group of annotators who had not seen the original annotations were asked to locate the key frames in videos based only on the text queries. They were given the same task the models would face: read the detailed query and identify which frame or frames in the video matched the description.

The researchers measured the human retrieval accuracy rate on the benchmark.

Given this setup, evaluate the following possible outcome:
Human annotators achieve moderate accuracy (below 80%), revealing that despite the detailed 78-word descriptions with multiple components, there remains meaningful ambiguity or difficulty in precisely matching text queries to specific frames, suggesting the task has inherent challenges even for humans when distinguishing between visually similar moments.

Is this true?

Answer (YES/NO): NO